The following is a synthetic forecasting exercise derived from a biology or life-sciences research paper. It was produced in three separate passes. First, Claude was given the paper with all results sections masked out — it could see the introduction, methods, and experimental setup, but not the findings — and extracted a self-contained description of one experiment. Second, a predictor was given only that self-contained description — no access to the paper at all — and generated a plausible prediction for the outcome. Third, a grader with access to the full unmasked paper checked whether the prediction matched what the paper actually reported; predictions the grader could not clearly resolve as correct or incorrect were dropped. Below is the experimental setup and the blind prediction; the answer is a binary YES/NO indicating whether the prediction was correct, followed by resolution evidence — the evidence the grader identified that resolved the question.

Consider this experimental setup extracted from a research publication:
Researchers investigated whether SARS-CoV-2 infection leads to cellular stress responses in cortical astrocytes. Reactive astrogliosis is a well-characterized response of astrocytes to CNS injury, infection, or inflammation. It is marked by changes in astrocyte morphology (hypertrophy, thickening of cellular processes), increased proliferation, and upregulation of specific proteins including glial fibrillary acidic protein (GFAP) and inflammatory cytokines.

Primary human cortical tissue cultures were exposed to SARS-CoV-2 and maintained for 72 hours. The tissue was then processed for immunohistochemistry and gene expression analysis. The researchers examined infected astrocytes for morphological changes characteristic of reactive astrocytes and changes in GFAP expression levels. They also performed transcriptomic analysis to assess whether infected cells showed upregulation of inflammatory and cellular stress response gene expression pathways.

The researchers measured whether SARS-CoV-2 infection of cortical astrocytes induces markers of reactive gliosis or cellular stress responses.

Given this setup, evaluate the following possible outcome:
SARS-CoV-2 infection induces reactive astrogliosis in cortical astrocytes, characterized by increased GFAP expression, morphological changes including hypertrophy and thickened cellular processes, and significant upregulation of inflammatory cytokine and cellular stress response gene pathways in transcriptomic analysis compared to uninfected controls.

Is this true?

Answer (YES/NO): NO